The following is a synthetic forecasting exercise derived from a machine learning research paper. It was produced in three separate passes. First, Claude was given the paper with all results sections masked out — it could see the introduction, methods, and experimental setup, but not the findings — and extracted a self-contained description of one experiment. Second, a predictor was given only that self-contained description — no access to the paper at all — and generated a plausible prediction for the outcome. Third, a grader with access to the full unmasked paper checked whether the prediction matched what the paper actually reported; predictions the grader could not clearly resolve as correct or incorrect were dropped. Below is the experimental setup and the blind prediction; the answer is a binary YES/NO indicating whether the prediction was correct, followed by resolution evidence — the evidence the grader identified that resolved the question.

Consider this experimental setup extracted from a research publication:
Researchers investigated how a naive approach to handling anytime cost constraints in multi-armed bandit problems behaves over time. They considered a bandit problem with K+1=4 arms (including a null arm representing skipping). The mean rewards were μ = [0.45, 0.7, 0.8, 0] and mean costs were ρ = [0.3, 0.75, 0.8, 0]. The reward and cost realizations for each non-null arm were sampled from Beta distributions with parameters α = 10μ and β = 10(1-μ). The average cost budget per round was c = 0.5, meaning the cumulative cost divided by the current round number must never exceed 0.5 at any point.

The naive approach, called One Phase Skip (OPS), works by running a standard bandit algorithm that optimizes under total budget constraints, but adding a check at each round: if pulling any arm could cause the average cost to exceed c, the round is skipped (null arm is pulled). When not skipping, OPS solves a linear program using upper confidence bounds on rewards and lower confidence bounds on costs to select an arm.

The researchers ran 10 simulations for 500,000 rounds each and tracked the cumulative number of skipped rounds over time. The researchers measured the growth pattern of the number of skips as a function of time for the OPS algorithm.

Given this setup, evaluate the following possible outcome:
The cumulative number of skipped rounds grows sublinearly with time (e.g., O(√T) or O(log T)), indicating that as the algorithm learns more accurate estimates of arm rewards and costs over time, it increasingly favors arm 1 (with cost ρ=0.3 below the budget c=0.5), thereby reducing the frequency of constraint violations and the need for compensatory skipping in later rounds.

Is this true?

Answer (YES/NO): YES